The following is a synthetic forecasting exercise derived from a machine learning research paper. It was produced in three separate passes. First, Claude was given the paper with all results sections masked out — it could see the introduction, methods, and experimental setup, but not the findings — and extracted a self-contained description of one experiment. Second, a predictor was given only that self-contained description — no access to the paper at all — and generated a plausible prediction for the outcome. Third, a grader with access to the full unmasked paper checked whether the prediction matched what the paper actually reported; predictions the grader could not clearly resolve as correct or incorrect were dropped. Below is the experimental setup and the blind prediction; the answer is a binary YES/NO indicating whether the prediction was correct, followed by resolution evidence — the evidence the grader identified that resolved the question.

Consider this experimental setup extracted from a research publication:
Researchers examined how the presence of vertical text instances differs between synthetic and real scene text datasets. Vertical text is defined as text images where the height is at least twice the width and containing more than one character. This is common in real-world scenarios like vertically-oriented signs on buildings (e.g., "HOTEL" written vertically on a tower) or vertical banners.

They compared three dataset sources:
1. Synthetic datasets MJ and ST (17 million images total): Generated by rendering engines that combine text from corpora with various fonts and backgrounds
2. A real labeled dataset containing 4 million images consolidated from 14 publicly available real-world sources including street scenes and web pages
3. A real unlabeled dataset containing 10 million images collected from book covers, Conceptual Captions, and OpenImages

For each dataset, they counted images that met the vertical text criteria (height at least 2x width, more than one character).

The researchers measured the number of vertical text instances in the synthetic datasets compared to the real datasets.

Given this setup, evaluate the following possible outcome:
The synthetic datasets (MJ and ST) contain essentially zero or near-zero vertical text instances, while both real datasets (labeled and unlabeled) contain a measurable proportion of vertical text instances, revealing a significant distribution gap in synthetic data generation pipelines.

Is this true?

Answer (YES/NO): NO